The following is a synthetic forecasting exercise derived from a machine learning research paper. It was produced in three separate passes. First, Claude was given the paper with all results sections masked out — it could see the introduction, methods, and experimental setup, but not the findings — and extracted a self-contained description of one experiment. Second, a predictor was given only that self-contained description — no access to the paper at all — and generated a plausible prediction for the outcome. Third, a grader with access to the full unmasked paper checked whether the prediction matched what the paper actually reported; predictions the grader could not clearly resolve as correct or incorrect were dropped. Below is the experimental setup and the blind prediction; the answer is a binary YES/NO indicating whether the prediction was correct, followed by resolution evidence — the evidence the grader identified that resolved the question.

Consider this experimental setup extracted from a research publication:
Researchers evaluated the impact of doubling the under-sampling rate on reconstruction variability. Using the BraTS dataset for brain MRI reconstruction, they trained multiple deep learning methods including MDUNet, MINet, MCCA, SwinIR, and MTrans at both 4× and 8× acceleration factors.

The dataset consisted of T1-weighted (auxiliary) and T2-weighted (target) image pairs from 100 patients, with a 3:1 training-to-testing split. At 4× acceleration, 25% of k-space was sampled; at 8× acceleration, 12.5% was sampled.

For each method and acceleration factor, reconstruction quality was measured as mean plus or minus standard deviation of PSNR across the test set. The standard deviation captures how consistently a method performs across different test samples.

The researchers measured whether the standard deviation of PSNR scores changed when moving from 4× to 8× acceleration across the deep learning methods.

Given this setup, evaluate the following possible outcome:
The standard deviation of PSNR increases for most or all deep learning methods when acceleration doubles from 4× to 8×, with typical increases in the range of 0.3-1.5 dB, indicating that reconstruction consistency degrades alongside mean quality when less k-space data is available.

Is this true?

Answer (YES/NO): NO